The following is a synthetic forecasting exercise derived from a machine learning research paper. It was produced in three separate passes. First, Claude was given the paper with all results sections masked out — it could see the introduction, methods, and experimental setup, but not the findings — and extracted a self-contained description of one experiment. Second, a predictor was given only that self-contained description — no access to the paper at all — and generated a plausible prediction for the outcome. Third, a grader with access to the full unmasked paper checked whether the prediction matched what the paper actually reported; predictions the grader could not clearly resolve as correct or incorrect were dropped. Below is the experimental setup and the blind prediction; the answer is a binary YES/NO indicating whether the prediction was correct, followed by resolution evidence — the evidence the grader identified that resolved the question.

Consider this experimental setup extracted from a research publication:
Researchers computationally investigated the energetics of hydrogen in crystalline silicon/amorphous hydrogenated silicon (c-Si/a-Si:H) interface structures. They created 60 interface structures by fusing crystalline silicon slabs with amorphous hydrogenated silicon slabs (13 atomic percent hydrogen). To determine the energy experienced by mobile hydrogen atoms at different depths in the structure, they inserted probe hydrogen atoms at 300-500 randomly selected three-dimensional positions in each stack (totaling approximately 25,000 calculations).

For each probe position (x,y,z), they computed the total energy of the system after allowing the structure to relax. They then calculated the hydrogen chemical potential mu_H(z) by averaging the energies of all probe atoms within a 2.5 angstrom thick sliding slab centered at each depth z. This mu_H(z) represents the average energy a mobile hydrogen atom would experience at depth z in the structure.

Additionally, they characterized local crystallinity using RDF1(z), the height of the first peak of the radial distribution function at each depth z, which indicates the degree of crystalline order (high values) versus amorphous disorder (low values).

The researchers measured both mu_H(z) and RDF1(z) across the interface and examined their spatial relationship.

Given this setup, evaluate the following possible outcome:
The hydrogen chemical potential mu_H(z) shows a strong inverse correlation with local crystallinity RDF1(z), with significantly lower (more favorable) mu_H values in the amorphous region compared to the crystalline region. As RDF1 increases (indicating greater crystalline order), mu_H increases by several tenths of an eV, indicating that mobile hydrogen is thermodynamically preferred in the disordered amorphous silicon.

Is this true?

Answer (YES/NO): NO